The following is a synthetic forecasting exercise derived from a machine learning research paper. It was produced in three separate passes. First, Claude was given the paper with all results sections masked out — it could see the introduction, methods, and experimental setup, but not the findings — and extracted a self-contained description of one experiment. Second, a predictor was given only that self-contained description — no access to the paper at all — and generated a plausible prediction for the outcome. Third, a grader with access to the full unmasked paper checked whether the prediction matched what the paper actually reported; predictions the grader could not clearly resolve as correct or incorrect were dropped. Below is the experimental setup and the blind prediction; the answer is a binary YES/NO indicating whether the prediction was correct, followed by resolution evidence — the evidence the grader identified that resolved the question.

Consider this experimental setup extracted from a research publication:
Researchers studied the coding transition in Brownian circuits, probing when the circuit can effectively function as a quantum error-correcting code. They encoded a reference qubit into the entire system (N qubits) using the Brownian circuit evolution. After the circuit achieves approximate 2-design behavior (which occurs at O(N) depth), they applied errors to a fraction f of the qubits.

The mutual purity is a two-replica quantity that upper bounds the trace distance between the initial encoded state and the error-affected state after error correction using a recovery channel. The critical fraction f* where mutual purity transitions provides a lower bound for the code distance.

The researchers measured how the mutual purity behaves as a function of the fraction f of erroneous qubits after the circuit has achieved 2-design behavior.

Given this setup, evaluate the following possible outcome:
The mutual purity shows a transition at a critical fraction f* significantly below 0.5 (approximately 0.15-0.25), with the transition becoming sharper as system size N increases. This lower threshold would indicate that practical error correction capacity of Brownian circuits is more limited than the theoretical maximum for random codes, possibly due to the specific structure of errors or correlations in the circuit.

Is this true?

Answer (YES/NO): YES